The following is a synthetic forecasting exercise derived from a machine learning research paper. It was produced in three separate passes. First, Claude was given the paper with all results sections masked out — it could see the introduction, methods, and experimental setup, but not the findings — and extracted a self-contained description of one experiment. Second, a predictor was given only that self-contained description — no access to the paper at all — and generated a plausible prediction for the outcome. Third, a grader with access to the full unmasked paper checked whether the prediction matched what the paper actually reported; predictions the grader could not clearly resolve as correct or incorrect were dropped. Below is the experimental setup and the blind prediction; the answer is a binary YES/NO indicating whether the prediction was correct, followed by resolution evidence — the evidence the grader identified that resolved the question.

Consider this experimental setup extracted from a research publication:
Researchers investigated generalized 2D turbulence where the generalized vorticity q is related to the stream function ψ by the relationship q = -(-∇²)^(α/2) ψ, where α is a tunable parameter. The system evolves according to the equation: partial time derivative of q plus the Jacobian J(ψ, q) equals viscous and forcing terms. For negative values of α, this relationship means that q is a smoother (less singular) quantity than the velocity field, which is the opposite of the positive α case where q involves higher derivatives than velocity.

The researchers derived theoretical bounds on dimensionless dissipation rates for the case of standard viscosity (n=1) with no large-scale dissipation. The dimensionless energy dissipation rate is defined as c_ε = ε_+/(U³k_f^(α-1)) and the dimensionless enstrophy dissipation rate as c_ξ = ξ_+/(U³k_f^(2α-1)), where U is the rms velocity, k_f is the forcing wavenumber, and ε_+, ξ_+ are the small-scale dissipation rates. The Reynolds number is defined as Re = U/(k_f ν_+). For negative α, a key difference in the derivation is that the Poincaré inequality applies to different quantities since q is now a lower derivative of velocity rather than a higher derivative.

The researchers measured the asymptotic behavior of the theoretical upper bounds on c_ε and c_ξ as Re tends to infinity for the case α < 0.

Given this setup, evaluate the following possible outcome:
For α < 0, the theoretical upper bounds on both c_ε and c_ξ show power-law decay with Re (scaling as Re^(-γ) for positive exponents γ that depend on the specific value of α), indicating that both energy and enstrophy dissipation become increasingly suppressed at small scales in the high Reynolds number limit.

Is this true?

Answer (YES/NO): NO